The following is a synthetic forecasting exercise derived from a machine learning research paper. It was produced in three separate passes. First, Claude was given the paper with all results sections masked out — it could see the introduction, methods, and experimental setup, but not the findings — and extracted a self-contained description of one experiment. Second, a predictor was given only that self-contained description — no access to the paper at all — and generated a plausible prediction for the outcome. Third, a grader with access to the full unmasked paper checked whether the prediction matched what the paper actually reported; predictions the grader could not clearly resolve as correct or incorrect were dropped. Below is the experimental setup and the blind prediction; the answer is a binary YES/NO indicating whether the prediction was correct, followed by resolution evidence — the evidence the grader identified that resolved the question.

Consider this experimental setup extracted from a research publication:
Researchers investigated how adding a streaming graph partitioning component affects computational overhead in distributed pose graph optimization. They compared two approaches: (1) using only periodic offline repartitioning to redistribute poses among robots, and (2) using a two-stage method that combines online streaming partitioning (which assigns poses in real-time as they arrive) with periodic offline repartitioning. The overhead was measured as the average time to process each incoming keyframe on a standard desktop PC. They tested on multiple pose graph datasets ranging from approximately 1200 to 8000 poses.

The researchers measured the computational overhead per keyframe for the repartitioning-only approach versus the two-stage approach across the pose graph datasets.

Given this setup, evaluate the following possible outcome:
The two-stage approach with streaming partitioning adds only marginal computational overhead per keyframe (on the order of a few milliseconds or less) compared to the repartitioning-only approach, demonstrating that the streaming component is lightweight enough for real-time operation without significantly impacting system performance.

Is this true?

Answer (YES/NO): YES